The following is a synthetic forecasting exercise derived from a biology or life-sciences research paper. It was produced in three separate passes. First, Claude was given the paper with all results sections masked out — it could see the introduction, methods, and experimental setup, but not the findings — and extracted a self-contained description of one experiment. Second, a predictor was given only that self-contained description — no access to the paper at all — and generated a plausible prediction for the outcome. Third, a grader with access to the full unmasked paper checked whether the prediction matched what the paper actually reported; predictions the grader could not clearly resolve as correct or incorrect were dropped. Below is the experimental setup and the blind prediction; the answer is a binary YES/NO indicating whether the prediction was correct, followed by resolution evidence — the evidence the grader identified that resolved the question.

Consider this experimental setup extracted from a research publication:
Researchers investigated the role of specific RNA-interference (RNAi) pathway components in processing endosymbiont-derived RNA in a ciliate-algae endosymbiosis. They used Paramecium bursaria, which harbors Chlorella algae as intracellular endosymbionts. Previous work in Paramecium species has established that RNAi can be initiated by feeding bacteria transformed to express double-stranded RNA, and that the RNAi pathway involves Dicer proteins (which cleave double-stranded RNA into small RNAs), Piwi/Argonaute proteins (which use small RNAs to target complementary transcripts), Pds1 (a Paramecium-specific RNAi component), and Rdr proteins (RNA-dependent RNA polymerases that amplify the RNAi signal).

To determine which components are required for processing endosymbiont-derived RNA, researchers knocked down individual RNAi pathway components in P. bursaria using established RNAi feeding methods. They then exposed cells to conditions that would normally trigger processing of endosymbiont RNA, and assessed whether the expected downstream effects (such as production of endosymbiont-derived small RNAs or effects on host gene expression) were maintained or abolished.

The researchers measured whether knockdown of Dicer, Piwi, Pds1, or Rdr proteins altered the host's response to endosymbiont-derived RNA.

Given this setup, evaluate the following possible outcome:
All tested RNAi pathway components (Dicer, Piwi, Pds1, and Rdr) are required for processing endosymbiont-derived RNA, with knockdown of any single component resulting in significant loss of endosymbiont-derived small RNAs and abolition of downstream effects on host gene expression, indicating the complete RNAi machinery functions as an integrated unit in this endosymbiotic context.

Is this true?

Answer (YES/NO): NO